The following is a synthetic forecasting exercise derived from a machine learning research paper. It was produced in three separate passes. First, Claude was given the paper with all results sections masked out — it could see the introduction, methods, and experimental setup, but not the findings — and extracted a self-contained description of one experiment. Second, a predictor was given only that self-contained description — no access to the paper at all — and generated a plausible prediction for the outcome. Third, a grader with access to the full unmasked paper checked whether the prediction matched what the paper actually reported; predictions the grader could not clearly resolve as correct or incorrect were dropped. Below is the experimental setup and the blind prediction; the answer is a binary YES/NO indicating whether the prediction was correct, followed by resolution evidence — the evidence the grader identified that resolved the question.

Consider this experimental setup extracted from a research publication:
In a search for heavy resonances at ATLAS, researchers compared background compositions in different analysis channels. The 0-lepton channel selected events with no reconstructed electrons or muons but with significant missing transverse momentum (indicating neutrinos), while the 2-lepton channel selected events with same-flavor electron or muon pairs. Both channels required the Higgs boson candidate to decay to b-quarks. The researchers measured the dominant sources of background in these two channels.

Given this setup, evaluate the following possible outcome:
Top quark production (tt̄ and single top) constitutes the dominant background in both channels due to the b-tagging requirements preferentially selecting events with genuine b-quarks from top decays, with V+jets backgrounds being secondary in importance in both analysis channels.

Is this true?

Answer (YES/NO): NO